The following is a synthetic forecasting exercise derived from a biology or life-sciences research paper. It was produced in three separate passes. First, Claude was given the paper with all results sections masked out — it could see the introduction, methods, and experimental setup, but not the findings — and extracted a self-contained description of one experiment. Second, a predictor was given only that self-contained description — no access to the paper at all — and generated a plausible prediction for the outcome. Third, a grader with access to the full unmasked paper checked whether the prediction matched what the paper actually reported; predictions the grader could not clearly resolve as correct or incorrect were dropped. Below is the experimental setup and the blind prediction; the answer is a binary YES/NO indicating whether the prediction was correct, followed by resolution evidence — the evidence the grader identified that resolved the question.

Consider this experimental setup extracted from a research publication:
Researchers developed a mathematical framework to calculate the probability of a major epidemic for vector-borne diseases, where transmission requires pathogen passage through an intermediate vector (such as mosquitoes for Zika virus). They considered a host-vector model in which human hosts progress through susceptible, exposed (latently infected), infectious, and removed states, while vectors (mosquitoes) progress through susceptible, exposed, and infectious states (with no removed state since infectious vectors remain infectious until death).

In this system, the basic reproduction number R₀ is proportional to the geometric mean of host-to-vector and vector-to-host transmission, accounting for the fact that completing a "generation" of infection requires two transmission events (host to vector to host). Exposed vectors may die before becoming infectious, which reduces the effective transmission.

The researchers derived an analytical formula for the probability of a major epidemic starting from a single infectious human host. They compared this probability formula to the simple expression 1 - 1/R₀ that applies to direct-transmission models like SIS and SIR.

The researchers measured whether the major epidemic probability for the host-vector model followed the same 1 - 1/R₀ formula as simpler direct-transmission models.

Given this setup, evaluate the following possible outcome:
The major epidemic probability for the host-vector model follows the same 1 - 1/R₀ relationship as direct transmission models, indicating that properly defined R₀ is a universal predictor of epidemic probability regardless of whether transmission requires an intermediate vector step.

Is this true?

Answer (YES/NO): NO